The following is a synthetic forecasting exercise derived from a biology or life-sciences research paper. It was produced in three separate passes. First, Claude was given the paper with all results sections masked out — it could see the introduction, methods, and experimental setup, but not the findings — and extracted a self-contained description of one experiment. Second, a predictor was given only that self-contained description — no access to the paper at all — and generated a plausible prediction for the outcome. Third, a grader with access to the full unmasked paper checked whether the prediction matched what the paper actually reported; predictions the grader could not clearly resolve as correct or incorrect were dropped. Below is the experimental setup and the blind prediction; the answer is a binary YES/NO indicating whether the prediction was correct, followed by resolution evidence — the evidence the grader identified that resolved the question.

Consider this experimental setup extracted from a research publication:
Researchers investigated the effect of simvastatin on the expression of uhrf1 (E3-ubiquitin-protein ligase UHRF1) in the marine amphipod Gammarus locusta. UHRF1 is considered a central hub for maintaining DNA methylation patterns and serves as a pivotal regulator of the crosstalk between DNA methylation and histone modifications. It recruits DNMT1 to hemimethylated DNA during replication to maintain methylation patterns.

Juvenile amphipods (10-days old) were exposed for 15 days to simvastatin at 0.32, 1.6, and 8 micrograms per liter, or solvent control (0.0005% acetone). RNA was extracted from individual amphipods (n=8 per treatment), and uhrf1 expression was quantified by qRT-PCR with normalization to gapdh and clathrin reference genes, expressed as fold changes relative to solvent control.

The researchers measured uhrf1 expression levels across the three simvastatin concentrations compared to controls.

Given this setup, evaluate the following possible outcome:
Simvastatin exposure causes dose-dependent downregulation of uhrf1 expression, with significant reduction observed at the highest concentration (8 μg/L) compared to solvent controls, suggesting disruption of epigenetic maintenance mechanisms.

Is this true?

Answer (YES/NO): NO